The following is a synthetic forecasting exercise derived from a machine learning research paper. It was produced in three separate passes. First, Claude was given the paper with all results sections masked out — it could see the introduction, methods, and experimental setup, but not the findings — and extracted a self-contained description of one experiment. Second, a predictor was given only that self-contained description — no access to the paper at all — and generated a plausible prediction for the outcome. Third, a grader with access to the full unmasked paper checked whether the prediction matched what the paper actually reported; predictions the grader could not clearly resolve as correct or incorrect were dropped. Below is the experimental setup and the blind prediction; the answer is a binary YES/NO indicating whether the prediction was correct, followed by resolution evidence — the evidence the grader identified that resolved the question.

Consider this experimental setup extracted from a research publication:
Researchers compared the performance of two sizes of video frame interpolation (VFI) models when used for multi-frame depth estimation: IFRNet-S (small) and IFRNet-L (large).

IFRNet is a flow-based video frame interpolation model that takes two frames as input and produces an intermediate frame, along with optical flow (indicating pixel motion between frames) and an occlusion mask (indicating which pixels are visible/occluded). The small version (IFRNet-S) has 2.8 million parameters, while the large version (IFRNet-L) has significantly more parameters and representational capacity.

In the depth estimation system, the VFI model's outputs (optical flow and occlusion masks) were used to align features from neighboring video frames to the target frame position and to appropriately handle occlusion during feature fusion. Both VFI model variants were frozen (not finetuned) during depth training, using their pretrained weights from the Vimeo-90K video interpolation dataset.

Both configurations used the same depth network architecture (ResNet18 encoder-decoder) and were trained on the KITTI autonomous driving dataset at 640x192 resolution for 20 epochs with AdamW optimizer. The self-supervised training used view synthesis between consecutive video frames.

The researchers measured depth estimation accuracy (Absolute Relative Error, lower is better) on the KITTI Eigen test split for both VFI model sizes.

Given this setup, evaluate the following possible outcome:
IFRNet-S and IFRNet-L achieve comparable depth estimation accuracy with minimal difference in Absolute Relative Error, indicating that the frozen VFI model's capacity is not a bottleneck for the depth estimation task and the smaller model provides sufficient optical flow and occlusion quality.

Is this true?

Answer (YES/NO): YES